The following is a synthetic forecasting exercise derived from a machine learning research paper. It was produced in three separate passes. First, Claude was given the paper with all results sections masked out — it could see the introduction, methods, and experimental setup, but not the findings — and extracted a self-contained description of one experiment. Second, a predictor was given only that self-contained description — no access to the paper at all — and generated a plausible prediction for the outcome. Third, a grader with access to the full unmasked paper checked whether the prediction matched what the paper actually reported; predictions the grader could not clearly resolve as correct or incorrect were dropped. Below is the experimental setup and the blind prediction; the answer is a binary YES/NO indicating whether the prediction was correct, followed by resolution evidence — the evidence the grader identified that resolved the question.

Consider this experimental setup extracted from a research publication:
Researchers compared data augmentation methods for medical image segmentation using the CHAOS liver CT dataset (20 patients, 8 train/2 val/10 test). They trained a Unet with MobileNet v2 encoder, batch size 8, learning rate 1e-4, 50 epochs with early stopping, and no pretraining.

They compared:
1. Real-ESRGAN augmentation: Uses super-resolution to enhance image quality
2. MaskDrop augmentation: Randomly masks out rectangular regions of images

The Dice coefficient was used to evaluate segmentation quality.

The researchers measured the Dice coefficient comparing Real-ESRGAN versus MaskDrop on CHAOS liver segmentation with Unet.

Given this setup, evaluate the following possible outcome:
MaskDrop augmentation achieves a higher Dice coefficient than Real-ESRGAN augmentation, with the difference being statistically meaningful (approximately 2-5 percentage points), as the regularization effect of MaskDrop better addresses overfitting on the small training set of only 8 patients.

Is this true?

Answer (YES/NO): NO